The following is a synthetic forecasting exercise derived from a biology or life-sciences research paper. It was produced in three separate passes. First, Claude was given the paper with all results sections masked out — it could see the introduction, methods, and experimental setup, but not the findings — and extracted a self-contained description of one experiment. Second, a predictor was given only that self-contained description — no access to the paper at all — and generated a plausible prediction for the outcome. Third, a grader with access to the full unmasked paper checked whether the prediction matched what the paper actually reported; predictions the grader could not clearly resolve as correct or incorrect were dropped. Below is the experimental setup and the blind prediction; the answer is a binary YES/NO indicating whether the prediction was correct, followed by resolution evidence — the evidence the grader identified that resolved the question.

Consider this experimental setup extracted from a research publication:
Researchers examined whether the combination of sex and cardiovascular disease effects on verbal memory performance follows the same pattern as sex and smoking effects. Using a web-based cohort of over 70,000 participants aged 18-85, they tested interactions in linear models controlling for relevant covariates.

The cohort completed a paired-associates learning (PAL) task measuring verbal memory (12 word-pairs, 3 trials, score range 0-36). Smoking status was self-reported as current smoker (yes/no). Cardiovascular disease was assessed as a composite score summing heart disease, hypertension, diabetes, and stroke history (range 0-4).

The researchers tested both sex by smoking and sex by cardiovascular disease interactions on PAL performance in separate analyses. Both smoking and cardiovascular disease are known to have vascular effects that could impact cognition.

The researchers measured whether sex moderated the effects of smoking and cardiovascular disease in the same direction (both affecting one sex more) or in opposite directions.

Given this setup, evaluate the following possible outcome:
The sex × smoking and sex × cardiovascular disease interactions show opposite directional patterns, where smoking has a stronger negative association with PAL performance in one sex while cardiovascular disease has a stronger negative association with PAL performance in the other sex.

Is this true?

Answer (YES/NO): YES